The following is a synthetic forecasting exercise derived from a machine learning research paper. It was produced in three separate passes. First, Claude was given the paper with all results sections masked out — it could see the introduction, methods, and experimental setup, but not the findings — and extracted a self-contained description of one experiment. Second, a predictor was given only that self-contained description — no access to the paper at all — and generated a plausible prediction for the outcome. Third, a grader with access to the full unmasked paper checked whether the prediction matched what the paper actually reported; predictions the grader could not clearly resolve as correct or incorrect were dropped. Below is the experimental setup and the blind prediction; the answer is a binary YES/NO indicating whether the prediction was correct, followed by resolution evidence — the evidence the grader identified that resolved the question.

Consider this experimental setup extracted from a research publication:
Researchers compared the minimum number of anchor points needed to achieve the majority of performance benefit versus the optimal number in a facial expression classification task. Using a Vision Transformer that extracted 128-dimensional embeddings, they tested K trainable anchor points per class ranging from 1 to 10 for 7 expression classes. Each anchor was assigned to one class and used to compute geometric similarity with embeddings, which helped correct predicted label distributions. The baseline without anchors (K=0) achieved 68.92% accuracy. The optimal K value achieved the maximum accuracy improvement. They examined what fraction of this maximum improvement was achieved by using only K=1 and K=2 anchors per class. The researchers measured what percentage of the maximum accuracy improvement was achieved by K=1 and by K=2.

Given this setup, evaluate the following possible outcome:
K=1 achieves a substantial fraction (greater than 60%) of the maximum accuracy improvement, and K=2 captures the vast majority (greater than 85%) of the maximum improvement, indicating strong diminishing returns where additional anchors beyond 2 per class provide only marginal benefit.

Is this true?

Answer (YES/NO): YES